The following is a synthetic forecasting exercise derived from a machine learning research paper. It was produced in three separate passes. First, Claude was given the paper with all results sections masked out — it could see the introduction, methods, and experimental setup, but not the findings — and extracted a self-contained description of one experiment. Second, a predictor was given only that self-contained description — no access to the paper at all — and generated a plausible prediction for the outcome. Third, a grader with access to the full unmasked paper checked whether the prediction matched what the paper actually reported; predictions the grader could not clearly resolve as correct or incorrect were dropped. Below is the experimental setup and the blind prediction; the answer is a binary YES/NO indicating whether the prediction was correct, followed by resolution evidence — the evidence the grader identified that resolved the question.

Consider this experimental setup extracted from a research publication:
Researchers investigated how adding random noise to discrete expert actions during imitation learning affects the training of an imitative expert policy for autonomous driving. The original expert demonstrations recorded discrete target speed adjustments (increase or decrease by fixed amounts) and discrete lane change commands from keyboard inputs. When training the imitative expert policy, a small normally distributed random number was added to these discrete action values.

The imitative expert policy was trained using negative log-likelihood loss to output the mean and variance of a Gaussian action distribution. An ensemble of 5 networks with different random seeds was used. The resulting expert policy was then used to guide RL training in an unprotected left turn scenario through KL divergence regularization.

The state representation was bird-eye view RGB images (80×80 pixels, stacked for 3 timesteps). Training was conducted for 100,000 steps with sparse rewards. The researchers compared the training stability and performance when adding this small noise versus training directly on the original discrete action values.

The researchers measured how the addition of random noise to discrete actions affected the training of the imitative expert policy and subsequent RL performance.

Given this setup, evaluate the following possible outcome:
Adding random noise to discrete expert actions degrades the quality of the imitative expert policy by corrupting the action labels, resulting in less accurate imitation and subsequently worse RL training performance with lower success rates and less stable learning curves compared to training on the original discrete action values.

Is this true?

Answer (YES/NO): NO